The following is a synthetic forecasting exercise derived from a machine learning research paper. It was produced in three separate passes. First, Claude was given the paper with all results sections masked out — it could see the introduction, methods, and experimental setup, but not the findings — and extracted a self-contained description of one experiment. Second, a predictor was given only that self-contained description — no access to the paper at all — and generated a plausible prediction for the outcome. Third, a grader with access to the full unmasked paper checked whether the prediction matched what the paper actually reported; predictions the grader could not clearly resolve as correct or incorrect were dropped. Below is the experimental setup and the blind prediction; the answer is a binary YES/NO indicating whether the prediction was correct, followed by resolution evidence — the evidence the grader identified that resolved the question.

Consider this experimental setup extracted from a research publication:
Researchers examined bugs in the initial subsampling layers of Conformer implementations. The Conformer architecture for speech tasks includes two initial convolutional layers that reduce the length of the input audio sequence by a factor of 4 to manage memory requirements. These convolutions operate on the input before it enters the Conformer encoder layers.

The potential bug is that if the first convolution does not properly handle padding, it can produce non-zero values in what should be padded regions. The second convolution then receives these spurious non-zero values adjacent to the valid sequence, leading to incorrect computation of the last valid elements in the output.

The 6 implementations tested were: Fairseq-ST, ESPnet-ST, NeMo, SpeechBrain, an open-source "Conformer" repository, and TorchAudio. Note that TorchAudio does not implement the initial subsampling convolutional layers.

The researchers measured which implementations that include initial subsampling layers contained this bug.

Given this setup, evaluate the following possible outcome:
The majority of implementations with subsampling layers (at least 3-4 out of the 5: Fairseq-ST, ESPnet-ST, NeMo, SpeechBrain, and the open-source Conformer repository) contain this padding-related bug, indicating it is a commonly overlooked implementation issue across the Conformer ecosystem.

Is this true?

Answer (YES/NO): YES